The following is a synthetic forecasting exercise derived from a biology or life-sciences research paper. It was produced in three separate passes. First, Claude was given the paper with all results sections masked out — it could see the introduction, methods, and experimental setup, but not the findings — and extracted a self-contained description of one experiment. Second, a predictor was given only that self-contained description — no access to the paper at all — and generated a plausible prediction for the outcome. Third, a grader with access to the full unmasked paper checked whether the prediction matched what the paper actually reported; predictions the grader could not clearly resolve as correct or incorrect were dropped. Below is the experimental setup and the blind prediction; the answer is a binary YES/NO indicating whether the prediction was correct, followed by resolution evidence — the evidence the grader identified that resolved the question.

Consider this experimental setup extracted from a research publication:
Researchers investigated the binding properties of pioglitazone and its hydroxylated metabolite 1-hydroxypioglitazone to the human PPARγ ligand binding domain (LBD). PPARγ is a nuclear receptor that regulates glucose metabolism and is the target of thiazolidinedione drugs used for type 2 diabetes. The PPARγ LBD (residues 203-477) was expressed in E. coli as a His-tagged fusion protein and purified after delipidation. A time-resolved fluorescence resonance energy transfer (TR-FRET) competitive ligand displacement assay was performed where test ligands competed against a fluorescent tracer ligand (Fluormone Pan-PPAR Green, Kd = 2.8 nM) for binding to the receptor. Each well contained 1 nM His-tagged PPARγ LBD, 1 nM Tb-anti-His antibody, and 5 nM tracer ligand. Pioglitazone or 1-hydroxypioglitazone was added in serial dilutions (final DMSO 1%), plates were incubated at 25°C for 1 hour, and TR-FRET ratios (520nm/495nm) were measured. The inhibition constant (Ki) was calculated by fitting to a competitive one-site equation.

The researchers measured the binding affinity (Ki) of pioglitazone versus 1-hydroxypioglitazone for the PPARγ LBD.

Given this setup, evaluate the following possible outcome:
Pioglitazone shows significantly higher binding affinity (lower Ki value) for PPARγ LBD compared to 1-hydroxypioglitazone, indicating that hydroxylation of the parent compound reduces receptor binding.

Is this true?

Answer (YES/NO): YES